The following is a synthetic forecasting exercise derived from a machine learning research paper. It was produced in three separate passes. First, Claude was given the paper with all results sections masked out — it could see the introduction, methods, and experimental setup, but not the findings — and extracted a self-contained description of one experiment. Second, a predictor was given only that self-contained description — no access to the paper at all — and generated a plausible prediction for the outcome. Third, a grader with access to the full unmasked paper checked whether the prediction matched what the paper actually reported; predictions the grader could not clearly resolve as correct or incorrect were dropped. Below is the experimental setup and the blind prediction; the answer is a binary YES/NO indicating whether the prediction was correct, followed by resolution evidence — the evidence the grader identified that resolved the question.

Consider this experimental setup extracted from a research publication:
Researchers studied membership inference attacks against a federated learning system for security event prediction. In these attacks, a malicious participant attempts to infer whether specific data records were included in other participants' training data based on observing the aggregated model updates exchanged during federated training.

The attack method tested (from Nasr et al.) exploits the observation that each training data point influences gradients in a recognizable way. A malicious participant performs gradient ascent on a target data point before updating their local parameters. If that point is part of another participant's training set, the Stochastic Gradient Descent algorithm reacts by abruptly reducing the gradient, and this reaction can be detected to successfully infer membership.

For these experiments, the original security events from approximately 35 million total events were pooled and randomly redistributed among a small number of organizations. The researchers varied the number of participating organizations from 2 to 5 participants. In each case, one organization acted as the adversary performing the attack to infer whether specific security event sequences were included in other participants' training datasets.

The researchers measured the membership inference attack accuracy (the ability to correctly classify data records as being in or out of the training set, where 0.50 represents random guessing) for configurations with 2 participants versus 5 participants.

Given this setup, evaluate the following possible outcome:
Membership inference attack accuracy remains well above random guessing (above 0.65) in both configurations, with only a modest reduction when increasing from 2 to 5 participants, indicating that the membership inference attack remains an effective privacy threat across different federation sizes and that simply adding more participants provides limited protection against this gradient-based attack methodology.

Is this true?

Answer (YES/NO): NO